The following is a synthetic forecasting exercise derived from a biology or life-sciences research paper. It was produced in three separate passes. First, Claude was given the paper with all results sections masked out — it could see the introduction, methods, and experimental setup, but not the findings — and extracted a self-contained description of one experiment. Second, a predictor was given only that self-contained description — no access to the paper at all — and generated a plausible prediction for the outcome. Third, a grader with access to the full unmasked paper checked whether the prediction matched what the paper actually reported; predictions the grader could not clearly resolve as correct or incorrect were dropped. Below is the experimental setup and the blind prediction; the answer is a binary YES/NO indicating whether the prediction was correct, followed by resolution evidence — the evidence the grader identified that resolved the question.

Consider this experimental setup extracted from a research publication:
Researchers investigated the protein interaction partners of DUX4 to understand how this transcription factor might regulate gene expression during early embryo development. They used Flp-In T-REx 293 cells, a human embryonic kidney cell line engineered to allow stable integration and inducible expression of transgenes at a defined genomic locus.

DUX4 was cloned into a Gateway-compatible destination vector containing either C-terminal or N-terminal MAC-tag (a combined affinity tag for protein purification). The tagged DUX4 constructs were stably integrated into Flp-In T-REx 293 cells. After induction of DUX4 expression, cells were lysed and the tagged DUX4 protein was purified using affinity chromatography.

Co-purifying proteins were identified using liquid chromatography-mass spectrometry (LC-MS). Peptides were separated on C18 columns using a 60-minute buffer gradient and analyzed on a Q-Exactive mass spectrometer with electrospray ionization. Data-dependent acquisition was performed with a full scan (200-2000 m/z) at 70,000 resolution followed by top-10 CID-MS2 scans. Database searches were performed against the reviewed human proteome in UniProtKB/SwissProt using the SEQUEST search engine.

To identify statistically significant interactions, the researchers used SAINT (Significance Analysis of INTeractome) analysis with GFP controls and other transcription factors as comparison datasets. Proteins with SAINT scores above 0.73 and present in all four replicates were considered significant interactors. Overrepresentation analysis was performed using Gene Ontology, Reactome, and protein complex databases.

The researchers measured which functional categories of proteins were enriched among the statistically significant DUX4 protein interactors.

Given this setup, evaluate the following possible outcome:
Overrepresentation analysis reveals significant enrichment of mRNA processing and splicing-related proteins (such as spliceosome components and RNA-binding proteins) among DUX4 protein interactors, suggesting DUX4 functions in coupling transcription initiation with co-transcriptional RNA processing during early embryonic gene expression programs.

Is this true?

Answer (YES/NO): NO